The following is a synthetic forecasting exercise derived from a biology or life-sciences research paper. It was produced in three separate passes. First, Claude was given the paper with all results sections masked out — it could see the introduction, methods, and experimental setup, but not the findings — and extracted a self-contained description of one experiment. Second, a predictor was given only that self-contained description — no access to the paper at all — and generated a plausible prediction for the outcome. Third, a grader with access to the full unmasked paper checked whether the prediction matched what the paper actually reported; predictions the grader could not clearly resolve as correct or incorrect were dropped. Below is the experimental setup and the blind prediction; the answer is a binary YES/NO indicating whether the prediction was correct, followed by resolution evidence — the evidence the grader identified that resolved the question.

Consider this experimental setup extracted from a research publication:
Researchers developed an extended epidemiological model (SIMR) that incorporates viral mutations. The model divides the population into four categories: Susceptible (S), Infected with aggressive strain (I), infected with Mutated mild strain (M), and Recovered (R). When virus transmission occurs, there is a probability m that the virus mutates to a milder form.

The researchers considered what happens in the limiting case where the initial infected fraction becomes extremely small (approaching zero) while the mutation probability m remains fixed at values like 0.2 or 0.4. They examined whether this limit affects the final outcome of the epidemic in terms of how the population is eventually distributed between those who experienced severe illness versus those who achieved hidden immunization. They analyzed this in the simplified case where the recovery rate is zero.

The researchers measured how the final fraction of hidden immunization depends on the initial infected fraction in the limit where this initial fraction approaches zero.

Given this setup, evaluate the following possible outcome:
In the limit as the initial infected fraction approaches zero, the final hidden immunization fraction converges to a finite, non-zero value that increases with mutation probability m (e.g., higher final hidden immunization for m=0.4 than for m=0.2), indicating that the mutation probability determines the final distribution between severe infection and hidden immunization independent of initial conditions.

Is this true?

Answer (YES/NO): YES